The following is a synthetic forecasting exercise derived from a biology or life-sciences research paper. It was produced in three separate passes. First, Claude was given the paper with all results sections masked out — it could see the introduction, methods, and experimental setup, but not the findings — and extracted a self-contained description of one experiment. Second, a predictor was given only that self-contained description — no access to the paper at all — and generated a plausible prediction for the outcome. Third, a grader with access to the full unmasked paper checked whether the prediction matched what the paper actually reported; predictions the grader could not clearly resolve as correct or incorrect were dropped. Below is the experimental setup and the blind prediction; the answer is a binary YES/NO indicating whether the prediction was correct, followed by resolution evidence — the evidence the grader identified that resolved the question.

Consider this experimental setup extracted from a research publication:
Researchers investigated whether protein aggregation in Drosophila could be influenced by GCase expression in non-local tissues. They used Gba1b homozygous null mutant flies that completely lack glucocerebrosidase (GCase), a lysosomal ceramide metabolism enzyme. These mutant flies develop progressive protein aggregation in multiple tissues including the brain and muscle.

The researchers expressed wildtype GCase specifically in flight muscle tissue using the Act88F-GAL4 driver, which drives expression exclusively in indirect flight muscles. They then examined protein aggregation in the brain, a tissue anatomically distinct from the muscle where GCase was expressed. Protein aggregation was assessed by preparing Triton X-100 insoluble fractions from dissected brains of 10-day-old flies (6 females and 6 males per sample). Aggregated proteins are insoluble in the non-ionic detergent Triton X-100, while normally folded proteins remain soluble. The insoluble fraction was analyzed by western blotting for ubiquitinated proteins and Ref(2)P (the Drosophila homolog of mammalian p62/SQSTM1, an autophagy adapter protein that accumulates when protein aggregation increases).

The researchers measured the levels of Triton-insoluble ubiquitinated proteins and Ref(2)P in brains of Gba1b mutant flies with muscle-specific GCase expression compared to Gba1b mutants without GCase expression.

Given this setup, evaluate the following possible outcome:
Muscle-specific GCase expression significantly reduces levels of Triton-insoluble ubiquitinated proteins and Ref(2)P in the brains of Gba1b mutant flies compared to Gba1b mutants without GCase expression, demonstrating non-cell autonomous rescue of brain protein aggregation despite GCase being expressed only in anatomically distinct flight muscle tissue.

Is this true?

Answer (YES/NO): YES